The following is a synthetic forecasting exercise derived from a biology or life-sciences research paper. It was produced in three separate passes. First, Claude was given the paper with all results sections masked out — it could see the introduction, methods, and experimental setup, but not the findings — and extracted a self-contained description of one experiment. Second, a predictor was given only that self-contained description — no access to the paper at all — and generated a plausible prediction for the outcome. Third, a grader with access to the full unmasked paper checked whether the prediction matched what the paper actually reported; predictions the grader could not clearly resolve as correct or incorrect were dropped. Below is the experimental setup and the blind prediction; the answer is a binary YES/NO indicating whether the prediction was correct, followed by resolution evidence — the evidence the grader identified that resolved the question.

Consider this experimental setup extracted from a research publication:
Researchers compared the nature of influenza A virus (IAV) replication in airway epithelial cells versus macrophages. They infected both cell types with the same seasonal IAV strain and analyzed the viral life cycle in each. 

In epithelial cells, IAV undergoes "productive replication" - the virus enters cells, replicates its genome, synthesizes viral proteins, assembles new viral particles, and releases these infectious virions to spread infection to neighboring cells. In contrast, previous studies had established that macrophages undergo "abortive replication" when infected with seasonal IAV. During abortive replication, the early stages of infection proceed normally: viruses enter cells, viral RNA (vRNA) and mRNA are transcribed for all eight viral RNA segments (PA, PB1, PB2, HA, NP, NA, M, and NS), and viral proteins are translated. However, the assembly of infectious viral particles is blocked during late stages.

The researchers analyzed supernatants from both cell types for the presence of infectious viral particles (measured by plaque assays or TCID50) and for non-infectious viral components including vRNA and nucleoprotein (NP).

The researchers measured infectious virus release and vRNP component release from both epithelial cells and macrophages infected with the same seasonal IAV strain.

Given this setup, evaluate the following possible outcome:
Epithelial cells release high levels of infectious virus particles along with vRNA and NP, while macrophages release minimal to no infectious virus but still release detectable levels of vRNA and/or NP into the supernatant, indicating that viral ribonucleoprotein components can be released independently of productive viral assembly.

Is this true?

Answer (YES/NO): YES